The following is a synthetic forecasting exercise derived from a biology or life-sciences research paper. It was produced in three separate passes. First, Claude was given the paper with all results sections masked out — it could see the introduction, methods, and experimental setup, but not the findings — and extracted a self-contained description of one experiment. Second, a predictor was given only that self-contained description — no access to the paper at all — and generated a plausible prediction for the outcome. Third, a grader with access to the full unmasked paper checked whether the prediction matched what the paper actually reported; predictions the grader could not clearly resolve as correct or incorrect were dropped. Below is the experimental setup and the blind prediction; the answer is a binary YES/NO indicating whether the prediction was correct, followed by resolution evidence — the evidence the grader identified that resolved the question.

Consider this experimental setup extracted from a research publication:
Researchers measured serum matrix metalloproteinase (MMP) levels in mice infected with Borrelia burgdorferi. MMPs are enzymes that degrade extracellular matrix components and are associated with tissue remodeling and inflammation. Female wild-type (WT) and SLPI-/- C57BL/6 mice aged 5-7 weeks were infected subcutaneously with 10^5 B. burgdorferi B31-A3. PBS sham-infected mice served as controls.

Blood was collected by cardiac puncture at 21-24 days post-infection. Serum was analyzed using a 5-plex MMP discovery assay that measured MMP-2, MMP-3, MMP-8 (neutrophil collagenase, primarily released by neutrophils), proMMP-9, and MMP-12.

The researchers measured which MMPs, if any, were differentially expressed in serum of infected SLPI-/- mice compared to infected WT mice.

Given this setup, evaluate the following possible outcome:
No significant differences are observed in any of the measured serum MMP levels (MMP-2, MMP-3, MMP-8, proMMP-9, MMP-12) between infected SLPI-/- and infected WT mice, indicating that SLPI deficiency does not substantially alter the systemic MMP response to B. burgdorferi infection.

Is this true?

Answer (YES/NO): NO